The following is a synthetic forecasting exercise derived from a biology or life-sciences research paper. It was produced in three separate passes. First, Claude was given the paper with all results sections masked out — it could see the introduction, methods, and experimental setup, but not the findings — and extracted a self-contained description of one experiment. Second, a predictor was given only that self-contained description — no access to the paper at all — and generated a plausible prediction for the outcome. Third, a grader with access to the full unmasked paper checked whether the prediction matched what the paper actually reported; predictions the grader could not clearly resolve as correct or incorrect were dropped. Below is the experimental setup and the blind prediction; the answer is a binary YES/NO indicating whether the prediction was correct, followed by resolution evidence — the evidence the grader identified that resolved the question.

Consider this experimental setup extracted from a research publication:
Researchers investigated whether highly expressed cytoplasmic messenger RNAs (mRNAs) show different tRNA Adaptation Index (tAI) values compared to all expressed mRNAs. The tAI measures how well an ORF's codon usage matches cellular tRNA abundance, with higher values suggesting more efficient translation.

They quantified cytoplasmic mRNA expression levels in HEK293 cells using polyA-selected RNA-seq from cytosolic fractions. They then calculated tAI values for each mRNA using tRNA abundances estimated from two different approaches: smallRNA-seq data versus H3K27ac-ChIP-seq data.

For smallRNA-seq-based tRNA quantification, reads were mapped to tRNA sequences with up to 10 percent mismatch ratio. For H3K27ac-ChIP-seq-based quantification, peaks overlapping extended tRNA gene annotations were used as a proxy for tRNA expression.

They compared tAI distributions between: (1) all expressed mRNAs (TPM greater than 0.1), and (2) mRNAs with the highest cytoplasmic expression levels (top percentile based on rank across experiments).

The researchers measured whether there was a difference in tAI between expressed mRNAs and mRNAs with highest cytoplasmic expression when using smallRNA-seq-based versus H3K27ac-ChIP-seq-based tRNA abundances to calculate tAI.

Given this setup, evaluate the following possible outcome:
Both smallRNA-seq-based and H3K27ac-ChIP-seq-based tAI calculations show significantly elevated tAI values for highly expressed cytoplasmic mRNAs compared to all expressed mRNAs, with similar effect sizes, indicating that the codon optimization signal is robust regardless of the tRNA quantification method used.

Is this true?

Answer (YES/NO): NO